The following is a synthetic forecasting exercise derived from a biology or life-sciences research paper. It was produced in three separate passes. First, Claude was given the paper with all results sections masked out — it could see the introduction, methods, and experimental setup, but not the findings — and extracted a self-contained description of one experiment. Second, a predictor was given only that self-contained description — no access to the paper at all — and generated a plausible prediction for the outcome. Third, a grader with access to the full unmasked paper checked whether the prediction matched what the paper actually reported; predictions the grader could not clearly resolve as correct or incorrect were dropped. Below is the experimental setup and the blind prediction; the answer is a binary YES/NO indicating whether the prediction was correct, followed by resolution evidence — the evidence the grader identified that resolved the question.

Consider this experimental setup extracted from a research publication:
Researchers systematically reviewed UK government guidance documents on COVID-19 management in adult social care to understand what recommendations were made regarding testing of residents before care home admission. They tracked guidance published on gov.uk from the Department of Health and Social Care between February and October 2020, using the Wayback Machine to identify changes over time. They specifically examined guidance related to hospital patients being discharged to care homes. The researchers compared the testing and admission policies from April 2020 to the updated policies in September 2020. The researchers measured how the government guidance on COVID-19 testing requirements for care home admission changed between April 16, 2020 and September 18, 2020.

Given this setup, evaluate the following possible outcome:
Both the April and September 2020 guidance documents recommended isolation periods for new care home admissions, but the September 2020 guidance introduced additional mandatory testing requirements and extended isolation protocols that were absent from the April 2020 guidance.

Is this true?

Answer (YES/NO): YES